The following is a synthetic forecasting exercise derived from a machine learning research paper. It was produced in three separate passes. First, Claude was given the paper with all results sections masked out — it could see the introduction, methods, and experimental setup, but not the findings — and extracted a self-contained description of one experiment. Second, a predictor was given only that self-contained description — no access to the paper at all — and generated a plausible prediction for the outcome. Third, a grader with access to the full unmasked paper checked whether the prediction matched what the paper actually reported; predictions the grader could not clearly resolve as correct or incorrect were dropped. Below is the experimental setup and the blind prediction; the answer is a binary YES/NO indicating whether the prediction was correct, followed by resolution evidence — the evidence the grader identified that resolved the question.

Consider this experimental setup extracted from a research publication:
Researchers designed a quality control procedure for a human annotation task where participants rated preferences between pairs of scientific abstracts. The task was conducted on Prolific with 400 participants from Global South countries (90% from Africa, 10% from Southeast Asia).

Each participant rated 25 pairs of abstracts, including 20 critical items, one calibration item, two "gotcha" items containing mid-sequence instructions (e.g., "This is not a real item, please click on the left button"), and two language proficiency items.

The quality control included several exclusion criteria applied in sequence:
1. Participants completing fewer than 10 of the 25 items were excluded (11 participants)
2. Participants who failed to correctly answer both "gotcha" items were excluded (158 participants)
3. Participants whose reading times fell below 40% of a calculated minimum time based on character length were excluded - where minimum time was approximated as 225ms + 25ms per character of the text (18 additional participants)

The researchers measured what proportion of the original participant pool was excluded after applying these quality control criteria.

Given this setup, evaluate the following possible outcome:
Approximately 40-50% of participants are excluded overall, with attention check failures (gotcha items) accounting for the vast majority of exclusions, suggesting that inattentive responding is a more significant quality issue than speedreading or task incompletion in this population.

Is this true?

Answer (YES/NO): YES